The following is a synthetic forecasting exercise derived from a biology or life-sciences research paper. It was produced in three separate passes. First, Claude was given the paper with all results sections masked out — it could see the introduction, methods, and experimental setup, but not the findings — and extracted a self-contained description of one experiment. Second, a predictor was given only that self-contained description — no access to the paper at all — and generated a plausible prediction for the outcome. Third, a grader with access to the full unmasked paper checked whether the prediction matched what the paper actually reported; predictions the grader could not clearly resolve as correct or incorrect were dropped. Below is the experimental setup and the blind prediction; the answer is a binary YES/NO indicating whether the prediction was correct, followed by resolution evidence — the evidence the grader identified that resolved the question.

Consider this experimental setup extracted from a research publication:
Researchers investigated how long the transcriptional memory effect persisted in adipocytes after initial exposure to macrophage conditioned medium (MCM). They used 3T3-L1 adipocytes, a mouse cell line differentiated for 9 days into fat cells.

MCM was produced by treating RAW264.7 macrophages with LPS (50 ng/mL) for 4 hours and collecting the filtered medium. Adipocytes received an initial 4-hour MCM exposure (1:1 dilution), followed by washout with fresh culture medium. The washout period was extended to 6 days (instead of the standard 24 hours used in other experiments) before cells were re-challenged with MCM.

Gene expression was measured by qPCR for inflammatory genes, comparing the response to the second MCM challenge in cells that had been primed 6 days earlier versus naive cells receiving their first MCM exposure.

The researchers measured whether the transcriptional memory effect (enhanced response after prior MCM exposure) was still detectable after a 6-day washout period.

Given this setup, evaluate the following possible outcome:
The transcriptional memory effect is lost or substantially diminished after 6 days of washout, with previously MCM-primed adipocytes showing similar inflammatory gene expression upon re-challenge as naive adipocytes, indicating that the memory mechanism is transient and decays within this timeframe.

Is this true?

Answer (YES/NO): NO